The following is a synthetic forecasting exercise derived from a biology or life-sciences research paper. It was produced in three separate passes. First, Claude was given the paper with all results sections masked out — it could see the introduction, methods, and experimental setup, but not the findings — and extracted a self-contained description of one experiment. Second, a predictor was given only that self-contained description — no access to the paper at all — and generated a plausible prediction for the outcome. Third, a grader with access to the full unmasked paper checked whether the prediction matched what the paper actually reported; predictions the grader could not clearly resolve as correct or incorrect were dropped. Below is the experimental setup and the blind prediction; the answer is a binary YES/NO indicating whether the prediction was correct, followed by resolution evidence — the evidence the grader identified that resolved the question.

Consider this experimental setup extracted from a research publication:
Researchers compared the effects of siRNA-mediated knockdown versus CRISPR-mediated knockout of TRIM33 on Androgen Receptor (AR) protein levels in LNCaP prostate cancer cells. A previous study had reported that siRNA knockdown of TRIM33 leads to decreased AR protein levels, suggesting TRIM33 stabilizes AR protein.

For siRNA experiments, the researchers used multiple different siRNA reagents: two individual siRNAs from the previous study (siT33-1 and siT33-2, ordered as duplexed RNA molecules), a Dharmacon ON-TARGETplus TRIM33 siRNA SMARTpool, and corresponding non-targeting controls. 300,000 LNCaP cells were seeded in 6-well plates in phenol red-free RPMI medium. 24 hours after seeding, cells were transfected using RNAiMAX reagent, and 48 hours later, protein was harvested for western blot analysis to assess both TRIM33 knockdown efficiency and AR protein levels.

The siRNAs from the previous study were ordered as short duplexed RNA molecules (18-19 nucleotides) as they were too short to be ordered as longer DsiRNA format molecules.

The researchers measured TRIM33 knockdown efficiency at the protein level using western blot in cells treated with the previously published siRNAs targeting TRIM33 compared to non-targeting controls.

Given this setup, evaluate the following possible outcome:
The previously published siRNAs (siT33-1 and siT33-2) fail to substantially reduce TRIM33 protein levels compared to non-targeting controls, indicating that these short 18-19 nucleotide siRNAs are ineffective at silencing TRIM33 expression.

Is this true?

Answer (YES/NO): YES